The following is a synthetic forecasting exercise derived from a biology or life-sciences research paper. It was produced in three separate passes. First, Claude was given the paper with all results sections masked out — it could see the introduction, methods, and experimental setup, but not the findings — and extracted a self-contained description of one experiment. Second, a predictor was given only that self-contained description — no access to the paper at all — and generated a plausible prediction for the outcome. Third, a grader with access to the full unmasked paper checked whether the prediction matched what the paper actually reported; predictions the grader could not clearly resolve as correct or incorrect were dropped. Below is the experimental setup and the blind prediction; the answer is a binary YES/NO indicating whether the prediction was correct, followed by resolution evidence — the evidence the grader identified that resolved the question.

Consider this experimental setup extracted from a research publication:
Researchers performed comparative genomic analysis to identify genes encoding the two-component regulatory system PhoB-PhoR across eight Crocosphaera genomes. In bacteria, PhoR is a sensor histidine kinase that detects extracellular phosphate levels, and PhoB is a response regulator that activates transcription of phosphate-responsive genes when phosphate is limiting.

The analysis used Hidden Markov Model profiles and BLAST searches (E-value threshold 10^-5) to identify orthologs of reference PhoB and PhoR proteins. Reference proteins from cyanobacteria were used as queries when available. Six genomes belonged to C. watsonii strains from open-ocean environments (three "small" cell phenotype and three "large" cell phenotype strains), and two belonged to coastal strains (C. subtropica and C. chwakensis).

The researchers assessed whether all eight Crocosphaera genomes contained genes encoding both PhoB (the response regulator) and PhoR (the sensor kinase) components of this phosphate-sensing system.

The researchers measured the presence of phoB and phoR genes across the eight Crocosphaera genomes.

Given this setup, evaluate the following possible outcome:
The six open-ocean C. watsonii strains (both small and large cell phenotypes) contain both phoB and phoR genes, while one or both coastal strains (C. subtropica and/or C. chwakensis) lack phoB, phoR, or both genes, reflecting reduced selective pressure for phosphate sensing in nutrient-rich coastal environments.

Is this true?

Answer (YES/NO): NO